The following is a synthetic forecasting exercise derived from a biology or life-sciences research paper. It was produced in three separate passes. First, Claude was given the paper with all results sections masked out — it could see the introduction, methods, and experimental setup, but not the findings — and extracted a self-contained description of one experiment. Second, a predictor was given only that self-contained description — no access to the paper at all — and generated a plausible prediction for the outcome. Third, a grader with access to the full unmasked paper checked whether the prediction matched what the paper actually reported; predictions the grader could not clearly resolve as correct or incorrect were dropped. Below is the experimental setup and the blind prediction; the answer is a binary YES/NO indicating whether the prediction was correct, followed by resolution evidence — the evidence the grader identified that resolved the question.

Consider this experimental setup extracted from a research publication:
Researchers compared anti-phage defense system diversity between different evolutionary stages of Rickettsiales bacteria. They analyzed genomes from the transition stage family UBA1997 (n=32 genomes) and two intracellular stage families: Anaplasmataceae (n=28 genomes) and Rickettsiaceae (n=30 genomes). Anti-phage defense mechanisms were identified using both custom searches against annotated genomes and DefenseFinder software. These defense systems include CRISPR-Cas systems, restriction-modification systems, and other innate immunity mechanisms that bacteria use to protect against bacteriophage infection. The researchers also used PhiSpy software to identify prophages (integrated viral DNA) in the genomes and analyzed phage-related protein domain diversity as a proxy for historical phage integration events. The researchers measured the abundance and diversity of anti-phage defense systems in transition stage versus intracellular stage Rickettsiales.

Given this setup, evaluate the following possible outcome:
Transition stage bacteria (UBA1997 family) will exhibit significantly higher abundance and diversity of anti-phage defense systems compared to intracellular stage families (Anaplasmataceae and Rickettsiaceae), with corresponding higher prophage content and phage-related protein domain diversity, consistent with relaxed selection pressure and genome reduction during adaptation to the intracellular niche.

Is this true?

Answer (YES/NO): NO